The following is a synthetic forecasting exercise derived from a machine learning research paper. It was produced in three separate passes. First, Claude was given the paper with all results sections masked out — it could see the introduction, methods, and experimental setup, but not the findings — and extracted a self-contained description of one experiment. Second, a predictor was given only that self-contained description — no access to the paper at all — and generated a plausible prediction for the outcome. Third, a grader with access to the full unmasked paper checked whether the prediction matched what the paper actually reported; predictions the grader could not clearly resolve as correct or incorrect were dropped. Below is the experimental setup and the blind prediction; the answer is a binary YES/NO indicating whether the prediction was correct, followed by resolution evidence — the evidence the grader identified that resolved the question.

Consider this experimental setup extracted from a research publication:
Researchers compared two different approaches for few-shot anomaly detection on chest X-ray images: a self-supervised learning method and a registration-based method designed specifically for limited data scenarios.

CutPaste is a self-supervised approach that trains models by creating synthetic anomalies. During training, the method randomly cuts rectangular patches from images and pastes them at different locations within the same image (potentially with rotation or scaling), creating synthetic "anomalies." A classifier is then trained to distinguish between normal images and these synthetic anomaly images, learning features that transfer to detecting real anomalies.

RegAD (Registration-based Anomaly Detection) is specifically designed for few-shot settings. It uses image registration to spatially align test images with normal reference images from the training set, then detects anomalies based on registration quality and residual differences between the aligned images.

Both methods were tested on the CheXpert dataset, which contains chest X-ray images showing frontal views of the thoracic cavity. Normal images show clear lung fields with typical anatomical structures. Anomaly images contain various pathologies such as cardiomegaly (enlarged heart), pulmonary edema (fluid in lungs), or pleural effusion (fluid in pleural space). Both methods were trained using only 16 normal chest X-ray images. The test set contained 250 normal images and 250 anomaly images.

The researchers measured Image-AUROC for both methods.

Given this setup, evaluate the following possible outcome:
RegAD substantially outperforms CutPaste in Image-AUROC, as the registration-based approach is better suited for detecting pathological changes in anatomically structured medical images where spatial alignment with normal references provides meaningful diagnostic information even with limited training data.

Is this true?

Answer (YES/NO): NO